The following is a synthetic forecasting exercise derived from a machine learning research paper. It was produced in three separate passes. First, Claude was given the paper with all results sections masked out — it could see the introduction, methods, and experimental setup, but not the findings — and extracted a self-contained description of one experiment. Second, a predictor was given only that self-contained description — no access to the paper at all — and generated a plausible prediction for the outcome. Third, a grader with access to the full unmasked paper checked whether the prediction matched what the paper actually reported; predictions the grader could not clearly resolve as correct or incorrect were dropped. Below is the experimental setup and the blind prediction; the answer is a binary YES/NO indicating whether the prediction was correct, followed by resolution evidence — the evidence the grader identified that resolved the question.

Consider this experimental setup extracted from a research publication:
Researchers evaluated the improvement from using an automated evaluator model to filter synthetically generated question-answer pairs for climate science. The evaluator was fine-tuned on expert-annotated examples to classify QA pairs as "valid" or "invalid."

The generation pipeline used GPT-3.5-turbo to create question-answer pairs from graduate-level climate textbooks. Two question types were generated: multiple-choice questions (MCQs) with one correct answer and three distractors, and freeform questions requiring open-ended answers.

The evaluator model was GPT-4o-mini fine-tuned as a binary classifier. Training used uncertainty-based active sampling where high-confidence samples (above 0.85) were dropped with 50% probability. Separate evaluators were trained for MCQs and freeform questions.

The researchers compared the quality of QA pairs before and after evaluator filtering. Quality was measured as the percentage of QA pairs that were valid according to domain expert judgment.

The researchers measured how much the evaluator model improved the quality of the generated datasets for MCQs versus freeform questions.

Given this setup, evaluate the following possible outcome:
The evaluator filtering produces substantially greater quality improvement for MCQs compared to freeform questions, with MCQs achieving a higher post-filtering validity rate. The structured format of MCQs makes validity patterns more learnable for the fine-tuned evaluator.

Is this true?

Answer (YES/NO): NO